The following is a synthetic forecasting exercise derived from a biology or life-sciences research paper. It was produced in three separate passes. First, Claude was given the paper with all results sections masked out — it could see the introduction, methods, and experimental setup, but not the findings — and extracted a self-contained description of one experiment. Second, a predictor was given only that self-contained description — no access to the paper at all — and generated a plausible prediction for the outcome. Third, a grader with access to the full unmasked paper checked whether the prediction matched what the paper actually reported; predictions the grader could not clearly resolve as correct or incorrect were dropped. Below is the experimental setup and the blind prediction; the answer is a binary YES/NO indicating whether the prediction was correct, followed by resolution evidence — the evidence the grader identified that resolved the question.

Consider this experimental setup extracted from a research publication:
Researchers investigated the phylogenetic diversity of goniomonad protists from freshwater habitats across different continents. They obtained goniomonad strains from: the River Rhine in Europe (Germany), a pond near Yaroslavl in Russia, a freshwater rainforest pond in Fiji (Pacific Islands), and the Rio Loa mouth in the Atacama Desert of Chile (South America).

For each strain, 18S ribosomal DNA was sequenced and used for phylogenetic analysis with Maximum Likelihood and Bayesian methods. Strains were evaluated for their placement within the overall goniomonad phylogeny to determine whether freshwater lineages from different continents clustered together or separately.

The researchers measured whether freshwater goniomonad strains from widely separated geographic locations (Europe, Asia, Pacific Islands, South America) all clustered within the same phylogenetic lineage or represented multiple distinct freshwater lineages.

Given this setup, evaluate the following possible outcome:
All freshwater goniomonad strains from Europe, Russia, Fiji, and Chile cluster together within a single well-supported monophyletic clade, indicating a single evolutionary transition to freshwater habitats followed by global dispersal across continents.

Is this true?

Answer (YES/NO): NO